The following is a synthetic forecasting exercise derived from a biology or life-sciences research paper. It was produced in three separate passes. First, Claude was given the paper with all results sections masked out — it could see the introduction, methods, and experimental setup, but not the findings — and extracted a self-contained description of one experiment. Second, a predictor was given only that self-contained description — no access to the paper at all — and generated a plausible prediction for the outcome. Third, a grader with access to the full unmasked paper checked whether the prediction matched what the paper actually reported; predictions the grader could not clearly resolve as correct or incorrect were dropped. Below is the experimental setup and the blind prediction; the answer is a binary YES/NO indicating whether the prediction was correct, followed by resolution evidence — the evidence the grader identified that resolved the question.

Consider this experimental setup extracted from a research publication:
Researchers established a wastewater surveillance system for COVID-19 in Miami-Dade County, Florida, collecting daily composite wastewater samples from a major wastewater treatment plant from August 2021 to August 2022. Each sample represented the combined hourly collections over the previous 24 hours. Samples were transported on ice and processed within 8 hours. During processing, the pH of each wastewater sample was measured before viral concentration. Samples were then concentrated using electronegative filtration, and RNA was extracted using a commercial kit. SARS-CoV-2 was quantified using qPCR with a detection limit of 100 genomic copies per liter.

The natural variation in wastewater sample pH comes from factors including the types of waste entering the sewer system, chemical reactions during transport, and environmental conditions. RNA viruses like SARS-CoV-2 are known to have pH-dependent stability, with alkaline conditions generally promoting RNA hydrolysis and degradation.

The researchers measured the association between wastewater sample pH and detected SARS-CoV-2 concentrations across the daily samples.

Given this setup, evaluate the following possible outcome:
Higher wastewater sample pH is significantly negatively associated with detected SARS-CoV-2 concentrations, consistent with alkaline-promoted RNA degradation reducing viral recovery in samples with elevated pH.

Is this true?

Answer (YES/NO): NO